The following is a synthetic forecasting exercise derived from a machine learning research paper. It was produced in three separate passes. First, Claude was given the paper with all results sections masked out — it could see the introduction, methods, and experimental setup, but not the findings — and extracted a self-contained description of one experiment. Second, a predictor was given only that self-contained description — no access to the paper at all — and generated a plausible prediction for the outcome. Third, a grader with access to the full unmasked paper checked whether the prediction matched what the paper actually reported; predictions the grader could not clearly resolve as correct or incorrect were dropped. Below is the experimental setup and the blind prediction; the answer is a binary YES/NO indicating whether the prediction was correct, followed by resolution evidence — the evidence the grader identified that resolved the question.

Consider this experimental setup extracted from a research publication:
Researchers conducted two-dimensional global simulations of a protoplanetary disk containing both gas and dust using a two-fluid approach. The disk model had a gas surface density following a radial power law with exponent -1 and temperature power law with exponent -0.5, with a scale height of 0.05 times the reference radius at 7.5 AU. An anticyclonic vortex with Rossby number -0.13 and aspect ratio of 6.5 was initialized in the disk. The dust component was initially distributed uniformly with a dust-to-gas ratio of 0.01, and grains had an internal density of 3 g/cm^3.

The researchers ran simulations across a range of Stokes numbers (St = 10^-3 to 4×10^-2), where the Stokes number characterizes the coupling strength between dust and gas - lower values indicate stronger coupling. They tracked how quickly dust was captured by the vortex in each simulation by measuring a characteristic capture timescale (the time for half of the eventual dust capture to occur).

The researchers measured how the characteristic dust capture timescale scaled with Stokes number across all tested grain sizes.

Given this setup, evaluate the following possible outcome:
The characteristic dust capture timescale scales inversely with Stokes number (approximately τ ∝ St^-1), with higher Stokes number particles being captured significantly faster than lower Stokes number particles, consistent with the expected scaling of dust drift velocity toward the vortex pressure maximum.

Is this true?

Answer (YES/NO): YES